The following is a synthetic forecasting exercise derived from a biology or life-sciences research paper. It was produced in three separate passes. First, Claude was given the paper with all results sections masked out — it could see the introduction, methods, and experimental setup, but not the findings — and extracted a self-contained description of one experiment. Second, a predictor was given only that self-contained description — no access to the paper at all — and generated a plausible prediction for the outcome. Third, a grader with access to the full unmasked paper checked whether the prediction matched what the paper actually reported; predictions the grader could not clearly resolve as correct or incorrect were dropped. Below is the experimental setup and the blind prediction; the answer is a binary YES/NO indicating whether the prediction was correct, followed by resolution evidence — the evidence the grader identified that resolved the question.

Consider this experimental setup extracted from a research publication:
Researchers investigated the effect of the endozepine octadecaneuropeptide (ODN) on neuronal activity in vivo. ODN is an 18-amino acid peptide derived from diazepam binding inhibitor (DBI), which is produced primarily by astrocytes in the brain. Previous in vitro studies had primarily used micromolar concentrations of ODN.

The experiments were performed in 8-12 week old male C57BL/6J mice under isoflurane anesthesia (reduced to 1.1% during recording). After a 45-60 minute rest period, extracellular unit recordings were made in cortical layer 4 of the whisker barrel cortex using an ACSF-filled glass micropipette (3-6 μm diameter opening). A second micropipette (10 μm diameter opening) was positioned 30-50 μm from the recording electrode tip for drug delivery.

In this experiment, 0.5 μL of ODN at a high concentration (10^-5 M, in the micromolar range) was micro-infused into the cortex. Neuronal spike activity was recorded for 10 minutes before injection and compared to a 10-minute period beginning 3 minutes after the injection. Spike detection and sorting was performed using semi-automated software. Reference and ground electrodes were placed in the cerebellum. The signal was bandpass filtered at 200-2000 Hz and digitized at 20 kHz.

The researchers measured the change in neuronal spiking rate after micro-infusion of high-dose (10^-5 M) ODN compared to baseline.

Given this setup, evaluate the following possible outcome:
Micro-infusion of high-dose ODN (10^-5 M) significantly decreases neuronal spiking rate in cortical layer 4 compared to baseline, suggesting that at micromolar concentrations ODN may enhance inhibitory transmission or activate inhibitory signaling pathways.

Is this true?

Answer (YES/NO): NO